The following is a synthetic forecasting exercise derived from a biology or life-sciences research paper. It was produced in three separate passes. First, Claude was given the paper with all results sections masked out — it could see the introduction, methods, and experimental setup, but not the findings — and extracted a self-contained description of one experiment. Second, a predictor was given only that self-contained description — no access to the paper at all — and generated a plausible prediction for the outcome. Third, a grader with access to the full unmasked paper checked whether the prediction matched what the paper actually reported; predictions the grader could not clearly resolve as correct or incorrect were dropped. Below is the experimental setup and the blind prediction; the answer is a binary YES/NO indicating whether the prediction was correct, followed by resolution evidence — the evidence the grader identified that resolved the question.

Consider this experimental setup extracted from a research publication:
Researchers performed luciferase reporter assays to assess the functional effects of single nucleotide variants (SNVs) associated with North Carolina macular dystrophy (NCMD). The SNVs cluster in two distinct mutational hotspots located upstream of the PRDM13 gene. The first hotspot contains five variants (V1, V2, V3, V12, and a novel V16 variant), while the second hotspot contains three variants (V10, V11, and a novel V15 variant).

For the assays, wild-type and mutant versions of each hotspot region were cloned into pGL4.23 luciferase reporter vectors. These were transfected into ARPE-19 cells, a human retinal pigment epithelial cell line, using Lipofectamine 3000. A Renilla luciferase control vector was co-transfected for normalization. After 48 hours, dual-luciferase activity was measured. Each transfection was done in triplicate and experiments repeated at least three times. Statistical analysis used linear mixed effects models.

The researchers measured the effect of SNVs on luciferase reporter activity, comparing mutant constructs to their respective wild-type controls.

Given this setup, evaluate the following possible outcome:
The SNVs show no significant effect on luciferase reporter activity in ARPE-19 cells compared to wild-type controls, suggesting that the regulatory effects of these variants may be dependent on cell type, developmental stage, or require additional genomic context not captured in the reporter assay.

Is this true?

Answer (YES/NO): NO